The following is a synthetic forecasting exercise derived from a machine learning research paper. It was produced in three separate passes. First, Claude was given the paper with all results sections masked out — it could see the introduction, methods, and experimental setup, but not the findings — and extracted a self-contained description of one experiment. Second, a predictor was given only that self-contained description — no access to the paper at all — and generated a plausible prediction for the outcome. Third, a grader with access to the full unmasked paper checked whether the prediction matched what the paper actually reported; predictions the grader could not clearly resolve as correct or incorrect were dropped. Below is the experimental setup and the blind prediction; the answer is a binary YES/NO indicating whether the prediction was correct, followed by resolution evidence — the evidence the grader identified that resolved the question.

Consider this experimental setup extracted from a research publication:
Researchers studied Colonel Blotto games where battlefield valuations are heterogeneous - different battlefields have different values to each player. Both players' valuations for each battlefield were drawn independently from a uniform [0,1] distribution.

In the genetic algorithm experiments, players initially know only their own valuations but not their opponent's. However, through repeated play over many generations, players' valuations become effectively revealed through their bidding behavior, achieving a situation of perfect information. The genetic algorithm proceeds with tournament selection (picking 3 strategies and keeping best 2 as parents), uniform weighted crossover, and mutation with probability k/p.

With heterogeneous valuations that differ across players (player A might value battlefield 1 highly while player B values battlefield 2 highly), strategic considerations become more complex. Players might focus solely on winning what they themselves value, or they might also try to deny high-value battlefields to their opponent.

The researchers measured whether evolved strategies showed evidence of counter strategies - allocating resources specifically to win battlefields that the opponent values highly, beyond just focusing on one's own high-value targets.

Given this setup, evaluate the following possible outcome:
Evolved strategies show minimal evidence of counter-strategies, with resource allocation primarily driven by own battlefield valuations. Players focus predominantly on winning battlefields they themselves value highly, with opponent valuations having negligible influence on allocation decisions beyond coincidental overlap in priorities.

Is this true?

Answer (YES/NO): NO